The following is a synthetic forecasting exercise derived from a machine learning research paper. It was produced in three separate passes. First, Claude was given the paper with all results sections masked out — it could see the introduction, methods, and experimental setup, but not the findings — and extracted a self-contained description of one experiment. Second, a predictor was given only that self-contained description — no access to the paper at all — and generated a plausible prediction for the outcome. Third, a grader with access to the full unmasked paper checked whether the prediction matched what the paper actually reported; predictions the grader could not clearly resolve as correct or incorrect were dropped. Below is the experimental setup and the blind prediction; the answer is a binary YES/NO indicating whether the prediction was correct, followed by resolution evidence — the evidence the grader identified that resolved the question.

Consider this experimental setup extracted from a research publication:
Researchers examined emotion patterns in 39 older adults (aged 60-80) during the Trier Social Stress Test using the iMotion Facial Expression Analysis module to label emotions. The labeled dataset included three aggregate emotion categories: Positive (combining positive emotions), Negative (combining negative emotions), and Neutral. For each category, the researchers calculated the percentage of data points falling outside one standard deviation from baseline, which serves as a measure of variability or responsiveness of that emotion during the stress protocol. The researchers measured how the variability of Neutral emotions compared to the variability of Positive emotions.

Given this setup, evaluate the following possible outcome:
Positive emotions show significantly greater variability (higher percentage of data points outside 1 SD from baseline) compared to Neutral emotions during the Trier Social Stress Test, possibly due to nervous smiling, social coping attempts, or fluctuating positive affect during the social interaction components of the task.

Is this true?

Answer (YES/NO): NO